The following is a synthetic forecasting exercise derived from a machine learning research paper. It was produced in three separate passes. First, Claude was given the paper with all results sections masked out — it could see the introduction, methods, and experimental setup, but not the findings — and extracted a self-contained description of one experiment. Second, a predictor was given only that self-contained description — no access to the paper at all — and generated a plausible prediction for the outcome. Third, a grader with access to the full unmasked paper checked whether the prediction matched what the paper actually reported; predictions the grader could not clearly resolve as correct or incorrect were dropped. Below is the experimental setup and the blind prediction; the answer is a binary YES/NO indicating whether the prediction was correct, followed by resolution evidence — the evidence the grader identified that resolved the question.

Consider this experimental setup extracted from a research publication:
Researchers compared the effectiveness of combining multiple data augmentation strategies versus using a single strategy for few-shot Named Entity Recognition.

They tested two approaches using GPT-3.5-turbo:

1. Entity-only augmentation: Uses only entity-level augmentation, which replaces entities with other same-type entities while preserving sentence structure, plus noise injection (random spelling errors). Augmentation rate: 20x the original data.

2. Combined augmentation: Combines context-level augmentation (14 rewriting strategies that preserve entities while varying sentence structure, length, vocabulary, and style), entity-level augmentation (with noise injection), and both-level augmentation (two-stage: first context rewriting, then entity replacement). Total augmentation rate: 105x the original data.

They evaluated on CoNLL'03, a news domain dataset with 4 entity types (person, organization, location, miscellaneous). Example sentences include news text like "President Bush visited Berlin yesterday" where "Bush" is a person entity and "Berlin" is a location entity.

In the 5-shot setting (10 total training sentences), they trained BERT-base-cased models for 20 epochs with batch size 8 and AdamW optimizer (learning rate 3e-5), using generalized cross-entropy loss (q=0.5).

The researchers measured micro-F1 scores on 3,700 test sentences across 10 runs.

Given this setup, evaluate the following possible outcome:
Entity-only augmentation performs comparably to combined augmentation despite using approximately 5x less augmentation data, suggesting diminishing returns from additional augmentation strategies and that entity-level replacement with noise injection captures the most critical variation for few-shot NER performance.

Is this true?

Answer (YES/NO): NO